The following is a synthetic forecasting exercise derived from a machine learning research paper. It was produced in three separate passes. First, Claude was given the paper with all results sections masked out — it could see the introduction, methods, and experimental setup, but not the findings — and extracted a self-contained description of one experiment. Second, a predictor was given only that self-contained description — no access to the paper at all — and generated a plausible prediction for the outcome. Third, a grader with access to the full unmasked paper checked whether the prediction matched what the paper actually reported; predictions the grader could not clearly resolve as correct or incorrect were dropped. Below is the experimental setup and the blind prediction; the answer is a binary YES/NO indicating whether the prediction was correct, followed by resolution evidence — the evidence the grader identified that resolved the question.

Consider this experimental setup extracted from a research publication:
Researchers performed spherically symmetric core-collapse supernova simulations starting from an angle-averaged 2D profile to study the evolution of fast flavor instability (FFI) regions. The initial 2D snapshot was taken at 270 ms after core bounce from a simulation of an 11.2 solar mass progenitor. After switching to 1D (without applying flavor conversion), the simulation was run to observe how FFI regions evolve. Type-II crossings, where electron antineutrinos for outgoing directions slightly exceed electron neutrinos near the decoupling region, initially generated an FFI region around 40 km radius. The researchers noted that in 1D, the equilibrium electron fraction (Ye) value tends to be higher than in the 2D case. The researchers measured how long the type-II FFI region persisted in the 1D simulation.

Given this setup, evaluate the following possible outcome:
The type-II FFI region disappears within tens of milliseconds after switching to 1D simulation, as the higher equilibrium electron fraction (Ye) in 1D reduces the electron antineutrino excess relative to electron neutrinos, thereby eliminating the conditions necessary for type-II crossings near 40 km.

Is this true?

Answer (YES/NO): NO